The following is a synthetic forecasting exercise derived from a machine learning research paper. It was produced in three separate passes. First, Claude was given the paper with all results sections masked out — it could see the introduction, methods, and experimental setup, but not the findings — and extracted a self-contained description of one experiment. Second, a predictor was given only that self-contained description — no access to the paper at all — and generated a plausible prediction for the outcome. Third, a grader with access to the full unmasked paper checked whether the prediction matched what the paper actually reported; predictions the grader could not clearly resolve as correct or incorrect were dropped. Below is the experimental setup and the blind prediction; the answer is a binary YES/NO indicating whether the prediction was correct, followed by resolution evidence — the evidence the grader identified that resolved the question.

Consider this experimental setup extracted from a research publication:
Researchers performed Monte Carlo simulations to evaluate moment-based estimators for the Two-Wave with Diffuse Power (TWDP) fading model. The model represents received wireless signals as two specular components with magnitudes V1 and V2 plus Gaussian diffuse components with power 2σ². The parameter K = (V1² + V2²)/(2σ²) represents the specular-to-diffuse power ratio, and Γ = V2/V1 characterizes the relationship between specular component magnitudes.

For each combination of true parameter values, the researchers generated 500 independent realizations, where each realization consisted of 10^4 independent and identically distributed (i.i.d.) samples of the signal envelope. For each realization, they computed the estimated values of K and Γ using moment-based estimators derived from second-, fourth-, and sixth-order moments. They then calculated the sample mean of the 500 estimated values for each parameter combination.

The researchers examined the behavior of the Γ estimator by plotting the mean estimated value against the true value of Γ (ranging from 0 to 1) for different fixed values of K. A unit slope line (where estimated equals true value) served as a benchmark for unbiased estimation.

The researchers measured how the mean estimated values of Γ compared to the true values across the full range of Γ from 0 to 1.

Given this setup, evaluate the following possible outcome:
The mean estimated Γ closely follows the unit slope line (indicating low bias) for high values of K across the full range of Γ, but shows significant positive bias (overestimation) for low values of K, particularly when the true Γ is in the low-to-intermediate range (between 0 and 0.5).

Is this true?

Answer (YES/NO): NO